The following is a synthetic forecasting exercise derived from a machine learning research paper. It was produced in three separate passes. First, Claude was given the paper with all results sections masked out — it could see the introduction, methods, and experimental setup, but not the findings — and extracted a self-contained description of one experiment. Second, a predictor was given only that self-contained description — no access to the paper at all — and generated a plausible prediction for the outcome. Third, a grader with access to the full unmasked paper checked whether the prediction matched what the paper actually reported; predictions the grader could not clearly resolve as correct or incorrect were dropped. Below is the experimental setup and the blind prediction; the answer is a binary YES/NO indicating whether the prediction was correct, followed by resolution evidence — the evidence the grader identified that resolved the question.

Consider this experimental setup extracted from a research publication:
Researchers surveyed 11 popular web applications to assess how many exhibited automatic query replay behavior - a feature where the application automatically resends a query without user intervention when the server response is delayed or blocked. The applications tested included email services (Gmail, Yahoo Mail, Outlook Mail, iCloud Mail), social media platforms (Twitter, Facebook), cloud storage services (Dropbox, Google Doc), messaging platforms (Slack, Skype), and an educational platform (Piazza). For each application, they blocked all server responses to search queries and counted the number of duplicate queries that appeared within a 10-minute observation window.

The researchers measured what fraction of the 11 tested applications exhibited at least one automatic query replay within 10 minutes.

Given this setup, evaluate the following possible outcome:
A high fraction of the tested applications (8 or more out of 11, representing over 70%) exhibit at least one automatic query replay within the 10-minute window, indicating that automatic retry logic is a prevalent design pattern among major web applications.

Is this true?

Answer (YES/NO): NO